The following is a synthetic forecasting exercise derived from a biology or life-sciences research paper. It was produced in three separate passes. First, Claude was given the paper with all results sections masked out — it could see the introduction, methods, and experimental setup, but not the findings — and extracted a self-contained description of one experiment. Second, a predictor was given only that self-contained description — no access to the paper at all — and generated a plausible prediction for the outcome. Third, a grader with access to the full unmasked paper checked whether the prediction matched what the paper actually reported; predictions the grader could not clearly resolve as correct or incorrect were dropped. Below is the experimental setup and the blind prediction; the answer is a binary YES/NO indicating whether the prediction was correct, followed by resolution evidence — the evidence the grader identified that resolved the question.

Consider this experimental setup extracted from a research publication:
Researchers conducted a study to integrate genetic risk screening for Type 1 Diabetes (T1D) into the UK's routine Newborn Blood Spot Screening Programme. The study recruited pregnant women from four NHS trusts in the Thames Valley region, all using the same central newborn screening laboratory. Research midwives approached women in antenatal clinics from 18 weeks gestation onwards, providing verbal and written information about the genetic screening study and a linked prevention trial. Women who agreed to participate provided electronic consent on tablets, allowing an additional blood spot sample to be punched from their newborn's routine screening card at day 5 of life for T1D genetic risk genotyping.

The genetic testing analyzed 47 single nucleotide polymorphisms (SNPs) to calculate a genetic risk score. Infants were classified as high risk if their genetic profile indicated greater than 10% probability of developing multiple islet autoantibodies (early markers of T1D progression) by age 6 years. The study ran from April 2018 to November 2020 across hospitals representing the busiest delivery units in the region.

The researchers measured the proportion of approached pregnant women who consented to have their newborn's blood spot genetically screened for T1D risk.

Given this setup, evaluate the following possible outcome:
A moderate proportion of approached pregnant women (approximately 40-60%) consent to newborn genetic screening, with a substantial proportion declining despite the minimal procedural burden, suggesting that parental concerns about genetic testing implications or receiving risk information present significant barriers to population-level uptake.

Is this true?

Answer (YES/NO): NO